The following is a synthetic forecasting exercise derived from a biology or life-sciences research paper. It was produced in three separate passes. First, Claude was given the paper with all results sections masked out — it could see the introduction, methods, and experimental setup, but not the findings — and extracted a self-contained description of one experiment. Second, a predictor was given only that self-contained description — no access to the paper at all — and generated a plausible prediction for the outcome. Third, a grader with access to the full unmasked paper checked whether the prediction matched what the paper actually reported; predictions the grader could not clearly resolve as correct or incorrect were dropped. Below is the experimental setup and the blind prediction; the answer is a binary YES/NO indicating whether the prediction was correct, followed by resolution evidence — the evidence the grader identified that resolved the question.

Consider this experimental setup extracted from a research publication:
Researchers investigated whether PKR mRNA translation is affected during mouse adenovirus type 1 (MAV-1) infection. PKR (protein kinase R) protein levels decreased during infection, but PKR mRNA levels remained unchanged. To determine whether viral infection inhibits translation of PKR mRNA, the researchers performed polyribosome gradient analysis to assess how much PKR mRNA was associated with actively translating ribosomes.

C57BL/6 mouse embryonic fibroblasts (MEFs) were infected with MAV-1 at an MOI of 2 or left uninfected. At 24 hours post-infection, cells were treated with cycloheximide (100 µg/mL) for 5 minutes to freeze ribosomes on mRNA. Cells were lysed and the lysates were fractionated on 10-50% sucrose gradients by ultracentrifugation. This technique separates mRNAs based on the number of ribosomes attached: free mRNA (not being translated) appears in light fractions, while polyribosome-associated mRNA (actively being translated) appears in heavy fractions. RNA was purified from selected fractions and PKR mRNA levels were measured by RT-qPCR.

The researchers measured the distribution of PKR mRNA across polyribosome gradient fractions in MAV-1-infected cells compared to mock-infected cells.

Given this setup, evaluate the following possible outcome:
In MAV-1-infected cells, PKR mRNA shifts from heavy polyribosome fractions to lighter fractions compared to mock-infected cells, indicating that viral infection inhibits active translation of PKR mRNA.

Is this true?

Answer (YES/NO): NO